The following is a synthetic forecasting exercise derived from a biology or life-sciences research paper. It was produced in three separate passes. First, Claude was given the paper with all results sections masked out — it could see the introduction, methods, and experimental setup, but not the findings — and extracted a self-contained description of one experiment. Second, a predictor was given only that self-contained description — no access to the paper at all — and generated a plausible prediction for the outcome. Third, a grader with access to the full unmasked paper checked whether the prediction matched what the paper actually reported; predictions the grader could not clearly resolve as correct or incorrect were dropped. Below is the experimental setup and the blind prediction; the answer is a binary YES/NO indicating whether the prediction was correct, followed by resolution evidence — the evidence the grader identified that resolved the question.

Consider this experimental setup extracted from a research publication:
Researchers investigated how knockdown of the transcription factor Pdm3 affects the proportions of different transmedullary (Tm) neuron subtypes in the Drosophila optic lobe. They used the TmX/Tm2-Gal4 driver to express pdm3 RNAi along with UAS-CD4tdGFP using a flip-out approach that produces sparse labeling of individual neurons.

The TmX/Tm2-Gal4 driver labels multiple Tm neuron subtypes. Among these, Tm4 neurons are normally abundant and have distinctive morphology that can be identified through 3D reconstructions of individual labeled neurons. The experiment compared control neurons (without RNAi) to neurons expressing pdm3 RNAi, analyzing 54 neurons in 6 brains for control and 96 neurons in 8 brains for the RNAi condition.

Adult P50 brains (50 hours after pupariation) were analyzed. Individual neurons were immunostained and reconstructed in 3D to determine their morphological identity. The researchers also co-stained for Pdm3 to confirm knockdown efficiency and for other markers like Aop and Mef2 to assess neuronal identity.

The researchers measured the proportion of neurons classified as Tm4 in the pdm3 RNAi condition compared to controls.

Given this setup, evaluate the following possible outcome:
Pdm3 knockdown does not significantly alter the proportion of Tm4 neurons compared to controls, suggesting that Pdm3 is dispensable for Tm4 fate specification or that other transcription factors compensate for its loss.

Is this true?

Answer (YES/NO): NO